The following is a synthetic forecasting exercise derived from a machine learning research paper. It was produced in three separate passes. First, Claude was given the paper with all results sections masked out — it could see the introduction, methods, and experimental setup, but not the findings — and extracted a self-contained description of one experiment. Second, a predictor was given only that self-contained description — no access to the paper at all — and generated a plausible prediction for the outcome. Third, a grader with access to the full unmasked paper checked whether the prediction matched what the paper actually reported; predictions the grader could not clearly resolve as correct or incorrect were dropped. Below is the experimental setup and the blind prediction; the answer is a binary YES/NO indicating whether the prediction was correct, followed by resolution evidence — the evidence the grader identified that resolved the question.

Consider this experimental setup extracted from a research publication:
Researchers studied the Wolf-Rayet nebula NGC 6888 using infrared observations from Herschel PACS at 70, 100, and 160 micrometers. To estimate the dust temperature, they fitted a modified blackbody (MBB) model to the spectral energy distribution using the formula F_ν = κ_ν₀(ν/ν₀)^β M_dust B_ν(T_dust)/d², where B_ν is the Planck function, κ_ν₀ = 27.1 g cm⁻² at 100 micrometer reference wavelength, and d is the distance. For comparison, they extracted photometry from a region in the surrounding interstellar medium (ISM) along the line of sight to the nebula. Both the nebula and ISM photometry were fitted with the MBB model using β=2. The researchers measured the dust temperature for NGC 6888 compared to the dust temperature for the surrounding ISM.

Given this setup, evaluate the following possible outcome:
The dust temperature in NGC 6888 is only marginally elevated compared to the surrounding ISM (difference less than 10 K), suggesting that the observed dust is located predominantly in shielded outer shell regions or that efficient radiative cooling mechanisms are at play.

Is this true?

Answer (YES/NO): NO